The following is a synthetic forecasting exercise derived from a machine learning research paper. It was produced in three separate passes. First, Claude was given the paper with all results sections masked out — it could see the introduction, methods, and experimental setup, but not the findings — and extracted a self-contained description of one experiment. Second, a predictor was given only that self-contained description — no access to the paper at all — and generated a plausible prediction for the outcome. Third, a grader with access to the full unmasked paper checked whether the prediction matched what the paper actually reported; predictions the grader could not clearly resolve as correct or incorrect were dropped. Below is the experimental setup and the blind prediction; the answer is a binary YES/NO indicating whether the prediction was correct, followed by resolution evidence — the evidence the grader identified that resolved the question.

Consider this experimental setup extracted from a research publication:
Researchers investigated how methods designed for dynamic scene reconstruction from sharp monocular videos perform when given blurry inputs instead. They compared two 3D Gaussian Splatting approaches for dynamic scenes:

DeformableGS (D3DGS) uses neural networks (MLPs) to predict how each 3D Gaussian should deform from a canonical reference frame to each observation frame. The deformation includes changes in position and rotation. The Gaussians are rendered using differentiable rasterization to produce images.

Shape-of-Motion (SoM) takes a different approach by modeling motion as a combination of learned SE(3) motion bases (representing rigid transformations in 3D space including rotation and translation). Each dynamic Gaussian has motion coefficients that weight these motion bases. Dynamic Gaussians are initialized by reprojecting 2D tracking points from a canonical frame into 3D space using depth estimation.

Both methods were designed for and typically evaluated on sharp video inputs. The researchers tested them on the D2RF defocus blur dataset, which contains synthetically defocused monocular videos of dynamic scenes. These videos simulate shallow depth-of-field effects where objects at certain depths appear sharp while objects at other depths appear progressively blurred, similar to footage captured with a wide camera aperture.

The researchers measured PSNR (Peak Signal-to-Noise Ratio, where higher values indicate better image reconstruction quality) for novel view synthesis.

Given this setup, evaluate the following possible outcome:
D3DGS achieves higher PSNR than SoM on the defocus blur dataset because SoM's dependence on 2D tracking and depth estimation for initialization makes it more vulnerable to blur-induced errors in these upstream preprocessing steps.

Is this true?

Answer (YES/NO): NO